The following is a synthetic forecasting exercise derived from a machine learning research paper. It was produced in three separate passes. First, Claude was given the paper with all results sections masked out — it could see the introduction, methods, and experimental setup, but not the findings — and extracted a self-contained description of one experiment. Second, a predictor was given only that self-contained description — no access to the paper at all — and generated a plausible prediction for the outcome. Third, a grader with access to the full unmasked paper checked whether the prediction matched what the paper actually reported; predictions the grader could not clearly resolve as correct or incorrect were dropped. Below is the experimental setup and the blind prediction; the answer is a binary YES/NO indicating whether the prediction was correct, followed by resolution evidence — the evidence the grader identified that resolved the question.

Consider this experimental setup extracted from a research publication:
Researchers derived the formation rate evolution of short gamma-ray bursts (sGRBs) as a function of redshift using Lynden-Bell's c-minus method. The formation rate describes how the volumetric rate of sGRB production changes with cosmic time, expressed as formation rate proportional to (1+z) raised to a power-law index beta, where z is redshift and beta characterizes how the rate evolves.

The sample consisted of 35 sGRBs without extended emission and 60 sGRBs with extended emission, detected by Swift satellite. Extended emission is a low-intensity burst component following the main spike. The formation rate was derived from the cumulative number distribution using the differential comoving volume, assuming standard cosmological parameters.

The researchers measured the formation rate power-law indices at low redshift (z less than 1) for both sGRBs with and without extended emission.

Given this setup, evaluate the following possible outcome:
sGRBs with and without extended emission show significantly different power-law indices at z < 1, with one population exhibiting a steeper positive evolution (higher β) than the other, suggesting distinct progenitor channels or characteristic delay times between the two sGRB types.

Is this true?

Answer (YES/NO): NO